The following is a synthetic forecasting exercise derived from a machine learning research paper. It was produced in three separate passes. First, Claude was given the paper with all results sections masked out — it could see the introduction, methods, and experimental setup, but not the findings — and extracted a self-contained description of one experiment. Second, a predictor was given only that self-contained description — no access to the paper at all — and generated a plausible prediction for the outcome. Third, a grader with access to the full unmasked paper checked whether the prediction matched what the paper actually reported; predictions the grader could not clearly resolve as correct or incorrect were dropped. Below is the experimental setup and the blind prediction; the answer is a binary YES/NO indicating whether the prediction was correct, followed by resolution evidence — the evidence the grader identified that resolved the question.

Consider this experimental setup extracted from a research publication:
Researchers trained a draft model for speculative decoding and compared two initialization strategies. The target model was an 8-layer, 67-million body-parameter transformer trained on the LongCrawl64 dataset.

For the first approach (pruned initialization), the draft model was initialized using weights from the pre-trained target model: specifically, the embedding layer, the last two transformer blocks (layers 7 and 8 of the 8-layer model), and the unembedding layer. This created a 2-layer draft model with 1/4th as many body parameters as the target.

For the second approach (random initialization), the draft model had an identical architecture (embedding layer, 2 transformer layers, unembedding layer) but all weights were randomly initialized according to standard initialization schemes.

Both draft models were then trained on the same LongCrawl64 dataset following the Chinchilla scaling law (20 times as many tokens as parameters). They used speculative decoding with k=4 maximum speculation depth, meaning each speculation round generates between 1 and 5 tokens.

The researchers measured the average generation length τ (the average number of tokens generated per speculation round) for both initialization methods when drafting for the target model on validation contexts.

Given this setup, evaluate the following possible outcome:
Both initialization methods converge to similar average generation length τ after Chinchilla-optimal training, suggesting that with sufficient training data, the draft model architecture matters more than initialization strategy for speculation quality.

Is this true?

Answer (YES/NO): NO